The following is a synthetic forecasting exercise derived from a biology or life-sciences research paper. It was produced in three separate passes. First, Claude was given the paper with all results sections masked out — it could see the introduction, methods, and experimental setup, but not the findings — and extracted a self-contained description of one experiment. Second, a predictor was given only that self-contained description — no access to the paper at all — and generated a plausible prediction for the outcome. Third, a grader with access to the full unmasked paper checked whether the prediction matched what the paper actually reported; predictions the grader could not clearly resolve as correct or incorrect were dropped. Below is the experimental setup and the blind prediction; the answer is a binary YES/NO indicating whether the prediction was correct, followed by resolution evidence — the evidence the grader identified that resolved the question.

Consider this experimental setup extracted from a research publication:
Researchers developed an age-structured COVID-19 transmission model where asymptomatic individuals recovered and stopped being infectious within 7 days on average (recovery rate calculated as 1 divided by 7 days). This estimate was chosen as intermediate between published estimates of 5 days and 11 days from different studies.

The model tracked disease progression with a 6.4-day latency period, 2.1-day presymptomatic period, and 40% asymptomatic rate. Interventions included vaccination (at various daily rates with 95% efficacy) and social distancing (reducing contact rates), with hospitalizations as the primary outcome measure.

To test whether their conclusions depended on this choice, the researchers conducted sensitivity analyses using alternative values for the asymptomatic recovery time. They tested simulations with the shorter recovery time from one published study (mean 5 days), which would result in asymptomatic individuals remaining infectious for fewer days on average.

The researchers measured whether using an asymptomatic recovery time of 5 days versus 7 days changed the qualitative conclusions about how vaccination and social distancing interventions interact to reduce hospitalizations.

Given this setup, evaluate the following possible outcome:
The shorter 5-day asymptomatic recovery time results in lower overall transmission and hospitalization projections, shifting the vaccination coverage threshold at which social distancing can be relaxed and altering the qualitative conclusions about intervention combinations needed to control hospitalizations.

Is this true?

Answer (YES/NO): NO